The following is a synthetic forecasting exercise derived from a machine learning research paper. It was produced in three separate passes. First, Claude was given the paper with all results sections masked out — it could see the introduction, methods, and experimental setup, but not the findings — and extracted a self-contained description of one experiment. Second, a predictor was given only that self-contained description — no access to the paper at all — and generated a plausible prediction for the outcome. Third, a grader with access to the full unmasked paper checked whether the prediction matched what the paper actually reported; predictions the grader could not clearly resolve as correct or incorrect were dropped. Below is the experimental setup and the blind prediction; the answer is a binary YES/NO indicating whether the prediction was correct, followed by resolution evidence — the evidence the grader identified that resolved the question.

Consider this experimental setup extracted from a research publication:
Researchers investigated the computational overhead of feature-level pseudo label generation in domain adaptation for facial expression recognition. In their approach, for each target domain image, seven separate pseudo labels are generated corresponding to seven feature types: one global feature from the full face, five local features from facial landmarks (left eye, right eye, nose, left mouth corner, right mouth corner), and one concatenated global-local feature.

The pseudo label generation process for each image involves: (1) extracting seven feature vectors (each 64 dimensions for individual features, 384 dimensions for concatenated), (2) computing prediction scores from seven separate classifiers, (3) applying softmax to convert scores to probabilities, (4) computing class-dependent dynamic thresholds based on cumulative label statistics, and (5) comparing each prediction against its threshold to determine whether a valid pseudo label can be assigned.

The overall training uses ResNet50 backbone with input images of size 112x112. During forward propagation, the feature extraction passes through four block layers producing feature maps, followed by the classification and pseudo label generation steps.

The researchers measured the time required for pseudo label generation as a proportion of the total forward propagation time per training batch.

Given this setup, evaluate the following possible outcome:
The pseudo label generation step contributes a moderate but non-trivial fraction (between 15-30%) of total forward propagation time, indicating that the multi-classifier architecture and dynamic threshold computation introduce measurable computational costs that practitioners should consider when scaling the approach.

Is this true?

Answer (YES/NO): NO